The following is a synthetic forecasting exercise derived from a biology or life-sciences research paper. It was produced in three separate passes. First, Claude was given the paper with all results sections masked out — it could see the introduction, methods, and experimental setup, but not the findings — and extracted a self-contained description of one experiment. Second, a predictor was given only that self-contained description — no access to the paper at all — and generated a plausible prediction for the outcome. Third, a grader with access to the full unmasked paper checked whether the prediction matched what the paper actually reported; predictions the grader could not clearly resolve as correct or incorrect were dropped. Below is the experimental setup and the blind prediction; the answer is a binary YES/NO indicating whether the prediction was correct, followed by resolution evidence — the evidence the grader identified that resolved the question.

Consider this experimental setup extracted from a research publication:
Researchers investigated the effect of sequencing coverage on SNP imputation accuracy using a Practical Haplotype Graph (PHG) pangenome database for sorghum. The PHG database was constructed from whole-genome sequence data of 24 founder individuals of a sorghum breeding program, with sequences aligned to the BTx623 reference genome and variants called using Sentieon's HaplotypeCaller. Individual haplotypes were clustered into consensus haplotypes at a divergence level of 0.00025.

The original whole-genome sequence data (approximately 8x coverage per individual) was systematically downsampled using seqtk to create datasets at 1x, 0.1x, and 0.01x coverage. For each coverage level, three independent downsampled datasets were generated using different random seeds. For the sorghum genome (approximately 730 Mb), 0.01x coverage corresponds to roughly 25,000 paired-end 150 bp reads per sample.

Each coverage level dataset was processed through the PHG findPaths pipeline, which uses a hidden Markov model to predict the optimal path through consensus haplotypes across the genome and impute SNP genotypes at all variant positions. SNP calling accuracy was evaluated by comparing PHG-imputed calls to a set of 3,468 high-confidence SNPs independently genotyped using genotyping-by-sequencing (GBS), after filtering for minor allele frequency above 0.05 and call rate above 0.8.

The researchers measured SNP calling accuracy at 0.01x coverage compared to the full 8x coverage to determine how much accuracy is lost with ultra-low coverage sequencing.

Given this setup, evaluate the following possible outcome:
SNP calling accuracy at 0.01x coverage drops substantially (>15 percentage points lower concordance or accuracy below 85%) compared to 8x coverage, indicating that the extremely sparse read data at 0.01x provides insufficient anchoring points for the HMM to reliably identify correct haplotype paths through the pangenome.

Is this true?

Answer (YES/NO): NO